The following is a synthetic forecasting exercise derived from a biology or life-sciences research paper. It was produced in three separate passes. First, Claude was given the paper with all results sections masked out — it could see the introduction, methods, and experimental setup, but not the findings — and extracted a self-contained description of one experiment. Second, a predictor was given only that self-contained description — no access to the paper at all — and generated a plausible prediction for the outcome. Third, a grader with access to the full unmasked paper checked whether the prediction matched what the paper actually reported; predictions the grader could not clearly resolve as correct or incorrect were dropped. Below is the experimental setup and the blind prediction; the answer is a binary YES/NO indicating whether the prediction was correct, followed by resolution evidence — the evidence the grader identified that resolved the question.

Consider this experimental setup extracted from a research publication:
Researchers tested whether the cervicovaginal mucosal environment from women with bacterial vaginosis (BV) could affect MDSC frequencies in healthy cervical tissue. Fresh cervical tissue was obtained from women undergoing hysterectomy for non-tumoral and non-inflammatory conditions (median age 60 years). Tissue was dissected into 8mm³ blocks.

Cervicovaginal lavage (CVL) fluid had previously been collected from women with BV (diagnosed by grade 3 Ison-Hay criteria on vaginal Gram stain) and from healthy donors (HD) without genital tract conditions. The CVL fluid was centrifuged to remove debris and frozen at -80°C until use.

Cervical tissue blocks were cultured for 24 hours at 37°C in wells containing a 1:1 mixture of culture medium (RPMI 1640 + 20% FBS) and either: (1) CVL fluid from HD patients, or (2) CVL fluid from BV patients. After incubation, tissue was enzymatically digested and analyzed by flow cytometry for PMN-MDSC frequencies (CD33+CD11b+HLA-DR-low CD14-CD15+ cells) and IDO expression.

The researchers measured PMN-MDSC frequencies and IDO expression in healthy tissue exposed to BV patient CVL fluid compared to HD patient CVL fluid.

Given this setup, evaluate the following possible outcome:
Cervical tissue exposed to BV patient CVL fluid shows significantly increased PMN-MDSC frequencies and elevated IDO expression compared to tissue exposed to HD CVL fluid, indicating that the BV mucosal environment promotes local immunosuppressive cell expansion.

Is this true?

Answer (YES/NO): YES